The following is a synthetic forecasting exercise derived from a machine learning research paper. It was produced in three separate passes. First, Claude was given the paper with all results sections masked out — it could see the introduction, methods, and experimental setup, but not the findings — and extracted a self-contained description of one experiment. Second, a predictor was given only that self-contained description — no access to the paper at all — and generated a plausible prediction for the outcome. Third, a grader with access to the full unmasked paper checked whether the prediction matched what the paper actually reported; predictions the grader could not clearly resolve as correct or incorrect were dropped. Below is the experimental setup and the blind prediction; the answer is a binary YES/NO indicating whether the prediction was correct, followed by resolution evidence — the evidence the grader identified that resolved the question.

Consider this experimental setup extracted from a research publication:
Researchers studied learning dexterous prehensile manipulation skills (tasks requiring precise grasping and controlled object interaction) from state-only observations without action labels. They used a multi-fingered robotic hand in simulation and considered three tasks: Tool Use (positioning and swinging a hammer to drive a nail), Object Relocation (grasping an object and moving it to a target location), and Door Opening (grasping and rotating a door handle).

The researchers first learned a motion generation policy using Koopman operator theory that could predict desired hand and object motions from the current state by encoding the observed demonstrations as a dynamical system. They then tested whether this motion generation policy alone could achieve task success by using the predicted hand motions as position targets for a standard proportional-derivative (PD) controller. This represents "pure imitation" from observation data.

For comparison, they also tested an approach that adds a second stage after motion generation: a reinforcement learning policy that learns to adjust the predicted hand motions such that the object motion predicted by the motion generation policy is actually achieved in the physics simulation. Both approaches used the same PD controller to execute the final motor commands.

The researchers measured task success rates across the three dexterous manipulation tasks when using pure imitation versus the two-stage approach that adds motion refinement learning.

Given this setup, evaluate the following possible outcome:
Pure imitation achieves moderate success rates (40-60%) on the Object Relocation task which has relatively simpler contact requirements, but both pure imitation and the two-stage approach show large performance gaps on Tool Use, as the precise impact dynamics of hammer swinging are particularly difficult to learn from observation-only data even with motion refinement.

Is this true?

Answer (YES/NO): NO